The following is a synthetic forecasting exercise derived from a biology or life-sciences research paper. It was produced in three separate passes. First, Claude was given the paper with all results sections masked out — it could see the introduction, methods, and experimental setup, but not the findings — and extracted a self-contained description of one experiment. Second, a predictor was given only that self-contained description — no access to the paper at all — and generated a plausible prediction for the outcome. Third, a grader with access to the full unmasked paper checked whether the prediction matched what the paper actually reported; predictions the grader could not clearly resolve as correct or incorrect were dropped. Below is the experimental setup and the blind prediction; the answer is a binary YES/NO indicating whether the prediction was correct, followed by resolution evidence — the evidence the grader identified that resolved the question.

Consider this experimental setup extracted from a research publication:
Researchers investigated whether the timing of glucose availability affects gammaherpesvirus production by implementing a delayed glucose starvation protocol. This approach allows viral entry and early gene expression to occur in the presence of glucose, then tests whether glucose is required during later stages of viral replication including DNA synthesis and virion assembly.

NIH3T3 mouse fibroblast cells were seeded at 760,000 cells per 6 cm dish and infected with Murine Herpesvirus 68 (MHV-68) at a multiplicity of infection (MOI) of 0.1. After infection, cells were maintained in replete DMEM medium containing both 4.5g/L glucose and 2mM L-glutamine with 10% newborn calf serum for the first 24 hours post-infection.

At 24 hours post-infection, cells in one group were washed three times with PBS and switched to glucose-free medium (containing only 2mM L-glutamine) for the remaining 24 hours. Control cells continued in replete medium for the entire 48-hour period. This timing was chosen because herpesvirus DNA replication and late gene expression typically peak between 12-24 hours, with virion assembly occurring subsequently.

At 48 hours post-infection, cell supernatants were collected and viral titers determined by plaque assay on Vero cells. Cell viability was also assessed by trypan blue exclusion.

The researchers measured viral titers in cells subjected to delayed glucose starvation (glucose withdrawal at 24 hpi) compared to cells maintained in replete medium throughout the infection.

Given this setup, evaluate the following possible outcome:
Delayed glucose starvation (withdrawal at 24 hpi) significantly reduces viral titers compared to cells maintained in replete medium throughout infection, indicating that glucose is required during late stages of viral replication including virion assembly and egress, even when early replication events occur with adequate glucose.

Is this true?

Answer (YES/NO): YES